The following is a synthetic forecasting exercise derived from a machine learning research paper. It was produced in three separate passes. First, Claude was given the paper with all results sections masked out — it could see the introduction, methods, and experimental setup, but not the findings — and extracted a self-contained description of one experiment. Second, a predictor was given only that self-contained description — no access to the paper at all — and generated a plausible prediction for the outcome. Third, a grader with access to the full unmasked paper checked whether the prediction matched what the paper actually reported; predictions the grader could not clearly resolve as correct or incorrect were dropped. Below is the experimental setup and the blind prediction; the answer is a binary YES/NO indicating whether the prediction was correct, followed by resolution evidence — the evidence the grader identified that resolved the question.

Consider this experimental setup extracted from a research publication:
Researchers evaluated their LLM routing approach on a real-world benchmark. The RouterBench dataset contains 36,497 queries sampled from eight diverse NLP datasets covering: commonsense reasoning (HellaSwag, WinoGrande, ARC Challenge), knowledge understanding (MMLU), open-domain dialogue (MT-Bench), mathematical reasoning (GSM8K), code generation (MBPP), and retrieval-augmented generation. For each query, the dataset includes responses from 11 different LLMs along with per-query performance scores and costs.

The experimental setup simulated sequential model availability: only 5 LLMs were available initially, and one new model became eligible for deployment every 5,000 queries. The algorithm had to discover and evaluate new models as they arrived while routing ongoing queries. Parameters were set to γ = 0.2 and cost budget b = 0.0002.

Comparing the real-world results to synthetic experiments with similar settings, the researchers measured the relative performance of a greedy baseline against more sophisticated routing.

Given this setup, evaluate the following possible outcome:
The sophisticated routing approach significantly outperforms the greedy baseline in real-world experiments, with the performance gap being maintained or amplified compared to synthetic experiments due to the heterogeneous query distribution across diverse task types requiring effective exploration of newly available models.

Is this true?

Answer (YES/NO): YES